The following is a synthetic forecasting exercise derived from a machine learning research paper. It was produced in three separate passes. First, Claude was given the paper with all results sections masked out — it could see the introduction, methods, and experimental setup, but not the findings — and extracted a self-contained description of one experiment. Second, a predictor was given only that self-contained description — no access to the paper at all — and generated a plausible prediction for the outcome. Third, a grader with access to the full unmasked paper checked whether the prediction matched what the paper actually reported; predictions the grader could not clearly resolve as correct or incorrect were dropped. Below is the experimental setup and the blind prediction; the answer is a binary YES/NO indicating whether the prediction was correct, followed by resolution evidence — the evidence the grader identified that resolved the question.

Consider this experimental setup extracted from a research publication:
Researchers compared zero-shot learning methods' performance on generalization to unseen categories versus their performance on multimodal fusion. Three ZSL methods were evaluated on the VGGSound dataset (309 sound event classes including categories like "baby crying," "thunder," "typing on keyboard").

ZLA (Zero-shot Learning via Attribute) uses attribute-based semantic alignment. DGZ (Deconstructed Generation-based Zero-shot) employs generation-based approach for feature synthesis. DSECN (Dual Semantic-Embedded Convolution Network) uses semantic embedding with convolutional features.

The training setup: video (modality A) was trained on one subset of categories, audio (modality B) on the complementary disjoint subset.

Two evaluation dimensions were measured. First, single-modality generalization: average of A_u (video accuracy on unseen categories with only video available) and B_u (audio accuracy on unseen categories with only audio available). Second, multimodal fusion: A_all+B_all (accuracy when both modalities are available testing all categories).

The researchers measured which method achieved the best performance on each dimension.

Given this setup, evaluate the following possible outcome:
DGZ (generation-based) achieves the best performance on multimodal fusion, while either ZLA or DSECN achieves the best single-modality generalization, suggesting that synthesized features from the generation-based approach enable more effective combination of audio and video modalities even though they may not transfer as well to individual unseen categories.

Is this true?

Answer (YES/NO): YES